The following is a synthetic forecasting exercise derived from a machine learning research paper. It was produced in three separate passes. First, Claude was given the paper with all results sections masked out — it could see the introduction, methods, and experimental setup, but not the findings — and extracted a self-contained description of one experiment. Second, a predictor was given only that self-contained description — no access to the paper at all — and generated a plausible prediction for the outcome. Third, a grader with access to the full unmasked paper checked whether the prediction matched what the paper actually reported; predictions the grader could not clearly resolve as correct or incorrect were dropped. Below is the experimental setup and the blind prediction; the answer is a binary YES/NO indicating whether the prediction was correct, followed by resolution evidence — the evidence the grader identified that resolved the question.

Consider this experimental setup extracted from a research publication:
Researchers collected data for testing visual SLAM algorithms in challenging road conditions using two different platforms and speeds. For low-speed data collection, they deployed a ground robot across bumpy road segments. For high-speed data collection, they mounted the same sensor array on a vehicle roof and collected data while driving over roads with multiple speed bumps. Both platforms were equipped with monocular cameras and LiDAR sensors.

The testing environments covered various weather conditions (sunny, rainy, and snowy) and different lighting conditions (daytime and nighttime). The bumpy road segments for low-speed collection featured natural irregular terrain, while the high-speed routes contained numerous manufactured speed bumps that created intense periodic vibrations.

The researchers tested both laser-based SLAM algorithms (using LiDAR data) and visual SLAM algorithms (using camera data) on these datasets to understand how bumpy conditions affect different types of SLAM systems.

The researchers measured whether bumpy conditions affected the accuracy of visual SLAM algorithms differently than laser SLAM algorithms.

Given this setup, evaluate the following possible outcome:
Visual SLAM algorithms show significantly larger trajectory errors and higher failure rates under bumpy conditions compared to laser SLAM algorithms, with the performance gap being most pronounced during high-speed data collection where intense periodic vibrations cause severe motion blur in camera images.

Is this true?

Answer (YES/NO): NO